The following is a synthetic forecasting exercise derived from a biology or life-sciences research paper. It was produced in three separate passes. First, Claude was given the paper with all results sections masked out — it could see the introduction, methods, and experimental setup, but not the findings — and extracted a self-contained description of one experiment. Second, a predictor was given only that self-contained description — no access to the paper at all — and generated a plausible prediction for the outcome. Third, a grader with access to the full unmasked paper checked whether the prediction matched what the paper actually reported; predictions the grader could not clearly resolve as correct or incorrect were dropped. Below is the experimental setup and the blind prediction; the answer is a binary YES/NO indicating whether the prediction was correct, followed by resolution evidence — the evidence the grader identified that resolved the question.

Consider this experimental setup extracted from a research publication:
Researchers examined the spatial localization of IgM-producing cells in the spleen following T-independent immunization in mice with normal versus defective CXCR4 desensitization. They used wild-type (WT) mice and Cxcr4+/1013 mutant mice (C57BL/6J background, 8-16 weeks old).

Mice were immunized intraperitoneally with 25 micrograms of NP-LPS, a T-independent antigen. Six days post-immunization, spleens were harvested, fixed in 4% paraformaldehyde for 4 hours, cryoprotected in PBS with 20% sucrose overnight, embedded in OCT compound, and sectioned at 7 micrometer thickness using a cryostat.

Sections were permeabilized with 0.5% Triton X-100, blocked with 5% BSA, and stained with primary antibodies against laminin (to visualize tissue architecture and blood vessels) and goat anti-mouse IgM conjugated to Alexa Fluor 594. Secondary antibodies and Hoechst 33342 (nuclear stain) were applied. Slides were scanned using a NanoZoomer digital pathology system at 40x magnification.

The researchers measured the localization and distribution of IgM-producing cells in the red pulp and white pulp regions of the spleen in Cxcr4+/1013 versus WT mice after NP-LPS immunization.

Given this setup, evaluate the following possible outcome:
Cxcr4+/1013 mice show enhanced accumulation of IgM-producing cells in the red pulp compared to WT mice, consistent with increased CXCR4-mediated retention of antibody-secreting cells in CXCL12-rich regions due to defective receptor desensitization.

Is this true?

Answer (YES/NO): YES